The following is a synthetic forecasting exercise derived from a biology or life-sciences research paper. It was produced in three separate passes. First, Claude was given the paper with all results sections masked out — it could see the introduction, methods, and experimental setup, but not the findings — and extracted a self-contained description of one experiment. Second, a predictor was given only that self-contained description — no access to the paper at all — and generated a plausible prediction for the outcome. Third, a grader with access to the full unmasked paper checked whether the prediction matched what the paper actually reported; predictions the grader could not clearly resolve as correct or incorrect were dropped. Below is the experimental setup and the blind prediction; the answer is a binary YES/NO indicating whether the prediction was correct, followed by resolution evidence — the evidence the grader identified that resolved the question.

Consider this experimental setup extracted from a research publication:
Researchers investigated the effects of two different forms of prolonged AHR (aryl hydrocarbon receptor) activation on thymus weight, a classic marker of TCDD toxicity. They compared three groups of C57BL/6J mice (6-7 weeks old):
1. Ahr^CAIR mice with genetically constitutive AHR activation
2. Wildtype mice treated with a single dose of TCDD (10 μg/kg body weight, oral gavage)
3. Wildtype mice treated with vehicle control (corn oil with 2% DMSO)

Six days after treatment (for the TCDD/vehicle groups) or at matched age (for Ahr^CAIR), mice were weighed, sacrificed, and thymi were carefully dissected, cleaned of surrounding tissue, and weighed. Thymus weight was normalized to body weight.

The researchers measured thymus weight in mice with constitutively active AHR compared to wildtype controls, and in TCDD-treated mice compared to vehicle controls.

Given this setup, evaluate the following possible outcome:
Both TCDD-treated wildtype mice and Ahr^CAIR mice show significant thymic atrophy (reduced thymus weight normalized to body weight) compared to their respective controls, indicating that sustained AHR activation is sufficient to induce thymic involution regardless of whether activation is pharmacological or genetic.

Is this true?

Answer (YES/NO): YES